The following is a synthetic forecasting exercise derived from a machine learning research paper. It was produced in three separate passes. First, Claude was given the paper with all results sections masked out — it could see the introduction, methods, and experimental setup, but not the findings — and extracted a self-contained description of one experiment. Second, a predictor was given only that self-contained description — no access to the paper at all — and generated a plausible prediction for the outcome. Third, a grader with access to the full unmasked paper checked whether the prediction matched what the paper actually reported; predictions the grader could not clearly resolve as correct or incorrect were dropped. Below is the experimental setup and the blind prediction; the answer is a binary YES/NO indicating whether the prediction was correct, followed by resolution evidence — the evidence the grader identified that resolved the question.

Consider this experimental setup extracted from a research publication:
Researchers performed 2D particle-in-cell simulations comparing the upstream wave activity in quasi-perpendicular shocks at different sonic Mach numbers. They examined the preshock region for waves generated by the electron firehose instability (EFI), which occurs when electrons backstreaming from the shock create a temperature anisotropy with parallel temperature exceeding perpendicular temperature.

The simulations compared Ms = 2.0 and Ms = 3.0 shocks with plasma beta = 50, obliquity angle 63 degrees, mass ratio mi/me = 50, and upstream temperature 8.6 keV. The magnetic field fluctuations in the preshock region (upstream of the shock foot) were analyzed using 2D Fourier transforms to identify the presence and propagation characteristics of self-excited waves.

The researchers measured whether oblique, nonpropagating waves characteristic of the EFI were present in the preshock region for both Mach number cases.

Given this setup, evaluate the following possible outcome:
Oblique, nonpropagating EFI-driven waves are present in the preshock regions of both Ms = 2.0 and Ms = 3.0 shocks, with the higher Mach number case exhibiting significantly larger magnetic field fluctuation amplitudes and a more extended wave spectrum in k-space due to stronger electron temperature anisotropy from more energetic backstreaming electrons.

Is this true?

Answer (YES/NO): NO